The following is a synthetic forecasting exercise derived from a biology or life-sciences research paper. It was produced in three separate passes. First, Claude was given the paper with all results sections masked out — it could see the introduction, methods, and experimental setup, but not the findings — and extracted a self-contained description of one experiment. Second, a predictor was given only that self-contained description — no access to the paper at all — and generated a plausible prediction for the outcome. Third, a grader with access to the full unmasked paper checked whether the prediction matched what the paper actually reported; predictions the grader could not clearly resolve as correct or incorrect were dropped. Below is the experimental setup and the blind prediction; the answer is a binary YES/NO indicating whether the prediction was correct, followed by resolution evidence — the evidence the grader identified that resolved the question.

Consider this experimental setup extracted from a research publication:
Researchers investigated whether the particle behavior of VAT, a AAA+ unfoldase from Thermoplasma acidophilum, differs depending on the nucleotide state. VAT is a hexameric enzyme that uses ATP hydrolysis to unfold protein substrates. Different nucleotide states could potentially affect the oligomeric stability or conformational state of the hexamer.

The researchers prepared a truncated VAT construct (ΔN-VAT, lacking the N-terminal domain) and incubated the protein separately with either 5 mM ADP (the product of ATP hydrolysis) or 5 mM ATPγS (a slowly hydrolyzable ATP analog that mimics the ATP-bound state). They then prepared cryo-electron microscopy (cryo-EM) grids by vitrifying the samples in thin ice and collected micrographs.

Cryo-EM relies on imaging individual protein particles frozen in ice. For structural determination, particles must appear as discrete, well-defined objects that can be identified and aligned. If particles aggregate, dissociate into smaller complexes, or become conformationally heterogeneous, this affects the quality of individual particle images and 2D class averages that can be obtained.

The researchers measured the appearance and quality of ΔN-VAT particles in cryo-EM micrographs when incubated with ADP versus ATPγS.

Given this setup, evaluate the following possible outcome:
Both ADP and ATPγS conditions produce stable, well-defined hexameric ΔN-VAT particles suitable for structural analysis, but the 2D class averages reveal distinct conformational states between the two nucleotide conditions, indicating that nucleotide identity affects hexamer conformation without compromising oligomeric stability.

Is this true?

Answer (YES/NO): NO